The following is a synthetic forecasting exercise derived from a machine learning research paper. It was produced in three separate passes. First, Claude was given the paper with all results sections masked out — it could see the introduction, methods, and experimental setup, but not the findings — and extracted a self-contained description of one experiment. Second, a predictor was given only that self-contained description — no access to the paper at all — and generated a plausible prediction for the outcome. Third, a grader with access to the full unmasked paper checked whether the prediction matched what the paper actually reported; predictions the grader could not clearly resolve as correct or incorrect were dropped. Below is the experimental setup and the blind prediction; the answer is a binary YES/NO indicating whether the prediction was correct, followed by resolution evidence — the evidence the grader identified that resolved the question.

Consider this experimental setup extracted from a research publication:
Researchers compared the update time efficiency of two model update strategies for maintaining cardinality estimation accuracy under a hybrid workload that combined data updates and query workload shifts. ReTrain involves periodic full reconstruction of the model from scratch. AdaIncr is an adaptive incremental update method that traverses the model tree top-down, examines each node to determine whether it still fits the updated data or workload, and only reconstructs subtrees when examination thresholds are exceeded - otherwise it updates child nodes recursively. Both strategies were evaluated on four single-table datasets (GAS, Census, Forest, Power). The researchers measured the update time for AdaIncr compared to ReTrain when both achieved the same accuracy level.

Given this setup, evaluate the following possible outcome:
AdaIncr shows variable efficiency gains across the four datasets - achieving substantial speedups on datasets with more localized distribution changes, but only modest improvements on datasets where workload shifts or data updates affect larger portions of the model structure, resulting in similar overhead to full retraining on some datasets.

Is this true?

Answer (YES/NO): NO